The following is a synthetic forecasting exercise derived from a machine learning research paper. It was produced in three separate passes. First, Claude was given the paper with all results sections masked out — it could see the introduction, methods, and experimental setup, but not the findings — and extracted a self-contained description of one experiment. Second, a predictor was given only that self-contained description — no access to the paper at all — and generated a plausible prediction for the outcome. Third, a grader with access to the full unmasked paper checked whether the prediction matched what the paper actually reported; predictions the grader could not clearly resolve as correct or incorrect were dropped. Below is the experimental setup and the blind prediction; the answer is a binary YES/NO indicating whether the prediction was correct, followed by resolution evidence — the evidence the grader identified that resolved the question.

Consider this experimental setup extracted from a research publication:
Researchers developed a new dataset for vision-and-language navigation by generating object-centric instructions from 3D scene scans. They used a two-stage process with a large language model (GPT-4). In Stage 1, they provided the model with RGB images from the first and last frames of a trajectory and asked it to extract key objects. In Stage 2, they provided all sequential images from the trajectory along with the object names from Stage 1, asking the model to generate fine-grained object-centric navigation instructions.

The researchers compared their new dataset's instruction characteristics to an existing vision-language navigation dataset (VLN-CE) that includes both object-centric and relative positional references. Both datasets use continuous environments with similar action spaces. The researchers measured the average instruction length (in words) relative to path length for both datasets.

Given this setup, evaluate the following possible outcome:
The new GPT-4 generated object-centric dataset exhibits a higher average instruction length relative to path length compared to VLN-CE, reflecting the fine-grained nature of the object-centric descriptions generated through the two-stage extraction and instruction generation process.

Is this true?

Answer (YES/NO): YES